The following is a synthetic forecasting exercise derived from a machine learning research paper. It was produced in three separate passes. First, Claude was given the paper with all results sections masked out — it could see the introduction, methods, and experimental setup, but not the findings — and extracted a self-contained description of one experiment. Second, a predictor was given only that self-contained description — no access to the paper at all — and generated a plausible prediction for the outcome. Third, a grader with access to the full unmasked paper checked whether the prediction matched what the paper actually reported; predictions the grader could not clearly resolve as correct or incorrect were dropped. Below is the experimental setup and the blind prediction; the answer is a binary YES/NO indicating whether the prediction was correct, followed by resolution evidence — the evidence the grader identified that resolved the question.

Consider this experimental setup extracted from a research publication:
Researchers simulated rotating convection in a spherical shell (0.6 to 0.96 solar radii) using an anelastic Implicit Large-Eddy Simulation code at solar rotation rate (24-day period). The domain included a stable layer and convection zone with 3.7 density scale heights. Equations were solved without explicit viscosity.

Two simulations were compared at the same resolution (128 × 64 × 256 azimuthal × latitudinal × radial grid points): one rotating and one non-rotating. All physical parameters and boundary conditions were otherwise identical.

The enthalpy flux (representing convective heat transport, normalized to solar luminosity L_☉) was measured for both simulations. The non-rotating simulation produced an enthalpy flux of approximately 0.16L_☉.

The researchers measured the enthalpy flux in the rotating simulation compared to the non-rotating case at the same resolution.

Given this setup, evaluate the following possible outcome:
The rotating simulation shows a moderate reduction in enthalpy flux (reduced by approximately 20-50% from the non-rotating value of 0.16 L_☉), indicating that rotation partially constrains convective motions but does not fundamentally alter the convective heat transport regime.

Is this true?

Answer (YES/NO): NO